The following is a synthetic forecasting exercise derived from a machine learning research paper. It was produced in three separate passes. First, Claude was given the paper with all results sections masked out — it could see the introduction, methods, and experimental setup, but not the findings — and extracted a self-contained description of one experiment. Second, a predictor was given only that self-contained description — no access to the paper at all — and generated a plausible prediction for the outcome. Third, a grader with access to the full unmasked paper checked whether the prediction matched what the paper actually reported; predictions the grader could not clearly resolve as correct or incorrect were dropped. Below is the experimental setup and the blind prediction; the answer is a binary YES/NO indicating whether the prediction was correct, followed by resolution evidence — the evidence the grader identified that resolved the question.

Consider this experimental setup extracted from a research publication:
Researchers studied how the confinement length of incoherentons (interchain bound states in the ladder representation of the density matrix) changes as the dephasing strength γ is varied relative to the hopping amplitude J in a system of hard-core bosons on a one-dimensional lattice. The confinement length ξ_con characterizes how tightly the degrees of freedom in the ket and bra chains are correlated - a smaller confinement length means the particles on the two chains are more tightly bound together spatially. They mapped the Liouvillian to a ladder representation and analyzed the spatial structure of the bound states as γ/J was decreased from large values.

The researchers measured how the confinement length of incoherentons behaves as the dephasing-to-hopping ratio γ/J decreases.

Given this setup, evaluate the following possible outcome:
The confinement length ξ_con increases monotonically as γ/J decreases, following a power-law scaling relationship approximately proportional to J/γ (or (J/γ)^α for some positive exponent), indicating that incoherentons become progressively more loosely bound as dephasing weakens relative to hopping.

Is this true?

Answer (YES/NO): NO